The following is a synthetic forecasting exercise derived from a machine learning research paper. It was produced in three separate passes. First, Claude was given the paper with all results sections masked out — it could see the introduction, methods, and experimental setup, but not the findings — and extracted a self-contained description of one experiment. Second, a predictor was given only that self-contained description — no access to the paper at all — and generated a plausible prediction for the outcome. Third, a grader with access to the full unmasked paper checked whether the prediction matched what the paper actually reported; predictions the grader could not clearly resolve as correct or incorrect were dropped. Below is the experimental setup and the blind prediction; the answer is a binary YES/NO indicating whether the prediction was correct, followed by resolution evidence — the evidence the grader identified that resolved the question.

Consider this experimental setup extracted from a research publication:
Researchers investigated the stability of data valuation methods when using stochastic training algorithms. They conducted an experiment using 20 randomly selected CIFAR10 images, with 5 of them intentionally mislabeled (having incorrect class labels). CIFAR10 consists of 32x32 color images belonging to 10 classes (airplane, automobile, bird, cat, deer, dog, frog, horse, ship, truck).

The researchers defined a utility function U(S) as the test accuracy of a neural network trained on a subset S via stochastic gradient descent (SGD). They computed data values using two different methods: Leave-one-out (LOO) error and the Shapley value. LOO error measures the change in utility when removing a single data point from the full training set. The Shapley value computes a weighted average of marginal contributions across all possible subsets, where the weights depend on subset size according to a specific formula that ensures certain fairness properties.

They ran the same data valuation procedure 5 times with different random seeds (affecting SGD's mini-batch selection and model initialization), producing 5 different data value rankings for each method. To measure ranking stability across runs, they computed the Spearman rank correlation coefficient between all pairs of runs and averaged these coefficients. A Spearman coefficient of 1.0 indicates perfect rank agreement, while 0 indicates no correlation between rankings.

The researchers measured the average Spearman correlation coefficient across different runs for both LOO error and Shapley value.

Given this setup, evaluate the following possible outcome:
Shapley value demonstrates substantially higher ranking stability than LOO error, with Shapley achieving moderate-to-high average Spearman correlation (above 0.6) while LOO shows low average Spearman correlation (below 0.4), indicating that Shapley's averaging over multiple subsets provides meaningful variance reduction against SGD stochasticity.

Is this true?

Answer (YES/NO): NO